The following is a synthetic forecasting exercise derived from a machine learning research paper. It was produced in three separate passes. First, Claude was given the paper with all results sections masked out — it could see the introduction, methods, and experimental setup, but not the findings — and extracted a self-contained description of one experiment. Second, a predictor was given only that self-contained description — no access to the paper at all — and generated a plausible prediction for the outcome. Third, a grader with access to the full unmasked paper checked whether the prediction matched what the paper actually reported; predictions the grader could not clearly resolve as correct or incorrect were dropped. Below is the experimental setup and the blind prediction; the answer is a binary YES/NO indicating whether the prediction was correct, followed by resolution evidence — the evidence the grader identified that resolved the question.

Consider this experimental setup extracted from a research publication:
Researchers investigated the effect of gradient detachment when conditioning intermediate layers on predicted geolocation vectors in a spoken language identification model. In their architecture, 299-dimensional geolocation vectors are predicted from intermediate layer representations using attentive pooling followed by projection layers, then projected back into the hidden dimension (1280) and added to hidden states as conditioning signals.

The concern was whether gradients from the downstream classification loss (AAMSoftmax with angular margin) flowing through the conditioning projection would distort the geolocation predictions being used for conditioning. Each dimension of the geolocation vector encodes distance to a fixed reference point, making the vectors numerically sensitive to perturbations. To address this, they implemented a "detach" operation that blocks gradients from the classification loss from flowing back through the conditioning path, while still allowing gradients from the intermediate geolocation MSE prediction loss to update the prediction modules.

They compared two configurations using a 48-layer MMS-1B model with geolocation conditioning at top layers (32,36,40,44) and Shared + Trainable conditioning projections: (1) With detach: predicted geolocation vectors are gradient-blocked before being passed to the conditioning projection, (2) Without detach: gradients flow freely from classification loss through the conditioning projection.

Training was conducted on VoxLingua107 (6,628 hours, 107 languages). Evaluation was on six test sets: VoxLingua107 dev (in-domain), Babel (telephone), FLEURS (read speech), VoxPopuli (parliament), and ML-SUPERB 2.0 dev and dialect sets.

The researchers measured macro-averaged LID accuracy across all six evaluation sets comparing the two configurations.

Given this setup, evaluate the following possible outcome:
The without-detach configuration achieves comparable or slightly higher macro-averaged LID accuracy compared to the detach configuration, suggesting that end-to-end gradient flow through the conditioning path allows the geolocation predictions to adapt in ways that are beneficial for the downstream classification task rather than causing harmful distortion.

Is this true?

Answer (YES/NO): NO